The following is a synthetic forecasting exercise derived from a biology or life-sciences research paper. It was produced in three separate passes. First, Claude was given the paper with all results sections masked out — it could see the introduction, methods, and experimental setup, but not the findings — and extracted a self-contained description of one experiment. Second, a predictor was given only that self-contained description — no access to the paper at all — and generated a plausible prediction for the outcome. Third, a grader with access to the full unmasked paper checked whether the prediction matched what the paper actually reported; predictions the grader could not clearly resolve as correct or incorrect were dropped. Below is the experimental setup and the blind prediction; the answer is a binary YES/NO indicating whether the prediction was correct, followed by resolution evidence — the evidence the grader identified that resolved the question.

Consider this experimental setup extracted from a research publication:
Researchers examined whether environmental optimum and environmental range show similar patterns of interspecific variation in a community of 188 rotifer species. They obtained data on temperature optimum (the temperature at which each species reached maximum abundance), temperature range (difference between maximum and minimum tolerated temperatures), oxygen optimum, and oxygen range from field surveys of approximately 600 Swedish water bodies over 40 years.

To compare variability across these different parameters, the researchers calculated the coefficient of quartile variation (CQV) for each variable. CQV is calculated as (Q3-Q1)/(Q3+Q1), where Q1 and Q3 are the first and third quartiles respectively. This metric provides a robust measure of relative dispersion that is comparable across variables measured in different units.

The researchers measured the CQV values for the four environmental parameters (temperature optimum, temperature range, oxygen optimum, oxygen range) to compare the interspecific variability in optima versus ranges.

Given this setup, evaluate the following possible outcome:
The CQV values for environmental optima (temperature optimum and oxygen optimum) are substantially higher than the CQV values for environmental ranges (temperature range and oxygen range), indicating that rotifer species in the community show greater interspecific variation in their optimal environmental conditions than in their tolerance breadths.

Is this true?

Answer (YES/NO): NO